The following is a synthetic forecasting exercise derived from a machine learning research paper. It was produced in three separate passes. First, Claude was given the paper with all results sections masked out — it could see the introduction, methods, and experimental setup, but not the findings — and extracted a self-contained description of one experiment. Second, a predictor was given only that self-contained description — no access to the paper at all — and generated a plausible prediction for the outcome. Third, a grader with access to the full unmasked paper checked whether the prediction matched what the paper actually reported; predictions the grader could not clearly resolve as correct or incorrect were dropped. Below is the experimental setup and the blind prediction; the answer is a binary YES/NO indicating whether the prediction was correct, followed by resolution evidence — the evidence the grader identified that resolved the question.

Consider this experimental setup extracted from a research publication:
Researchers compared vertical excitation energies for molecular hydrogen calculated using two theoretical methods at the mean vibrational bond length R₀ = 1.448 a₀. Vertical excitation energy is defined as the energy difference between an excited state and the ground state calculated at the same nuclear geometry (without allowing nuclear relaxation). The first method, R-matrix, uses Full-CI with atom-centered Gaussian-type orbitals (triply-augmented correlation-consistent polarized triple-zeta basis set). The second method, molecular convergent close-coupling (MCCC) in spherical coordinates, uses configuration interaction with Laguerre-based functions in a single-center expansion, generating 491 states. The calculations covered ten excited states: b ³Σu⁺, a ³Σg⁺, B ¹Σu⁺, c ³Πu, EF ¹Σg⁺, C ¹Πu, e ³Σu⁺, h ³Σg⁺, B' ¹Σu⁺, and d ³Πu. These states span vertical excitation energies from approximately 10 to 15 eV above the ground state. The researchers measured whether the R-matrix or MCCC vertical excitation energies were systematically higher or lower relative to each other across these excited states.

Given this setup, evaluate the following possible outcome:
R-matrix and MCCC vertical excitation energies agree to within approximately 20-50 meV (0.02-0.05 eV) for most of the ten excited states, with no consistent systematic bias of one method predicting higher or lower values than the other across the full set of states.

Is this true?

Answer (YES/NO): NO